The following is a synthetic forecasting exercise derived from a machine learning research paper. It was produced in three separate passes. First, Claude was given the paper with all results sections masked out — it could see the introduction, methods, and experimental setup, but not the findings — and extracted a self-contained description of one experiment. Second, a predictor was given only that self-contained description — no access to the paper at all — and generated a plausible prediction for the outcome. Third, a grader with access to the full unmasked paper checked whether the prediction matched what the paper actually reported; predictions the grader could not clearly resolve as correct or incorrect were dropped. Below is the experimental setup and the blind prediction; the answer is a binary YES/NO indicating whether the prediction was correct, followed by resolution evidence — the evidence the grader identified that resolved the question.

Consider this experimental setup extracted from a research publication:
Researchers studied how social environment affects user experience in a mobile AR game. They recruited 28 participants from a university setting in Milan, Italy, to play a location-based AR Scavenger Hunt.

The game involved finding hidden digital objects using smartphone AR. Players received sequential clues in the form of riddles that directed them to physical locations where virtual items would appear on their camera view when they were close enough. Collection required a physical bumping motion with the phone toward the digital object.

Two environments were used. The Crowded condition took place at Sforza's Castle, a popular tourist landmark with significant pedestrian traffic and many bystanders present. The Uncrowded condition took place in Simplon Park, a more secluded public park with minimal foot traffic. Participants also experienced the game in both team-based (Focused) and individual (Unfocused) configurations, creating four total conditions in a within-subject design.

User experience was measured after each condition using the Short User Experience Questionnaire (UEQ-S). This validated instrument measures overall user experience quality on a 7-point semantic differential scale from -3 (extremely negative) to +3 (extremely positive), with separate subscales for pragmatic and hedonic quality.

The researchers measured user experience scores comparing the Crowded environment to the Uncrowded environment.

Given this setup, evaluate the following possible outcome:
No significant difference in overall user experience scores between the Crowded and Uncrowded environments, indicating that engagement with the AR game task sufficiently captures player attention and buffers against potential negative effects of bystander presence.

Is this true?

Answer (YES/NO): YES